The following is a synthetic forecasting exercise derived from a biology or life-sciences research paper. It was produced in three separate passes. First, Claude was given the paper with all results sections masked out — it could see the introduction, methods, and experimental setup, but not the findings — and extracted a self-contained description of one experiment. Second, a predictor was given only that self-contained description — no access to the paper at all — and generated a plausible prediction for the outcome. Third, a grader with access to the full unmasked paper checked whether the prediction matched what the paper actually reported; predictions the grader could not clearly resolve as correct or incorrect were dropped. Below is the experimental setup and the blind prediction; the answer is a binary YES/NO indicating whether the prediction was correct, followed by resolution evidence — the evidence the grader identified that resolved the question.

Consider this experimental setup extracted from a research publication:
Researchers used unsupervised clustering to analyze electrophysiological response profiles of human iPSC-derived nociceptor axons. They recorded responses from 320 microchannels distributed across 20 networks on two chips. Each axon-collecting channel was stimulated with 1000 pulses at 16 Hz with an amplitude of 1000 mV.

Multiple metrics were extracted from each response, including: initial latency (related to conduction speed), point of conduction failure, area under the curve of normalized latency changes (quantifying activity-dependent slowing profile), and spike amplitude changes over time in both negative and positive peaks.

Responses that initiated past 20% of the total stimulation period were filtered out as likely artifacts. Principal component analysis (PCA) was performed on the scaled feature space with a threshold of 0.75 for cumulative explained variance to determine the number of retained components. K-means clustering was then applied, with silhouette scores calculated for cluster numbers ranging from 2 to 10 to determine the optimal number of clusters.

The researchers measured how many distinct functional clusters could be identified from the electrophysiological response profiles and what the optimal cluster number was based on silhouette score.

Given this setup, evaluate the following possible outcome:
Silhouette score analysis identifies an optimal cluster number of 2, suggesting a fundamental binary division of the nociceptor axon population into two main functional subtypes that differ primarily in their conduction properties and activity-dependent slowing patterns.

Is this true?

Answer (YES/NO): NO